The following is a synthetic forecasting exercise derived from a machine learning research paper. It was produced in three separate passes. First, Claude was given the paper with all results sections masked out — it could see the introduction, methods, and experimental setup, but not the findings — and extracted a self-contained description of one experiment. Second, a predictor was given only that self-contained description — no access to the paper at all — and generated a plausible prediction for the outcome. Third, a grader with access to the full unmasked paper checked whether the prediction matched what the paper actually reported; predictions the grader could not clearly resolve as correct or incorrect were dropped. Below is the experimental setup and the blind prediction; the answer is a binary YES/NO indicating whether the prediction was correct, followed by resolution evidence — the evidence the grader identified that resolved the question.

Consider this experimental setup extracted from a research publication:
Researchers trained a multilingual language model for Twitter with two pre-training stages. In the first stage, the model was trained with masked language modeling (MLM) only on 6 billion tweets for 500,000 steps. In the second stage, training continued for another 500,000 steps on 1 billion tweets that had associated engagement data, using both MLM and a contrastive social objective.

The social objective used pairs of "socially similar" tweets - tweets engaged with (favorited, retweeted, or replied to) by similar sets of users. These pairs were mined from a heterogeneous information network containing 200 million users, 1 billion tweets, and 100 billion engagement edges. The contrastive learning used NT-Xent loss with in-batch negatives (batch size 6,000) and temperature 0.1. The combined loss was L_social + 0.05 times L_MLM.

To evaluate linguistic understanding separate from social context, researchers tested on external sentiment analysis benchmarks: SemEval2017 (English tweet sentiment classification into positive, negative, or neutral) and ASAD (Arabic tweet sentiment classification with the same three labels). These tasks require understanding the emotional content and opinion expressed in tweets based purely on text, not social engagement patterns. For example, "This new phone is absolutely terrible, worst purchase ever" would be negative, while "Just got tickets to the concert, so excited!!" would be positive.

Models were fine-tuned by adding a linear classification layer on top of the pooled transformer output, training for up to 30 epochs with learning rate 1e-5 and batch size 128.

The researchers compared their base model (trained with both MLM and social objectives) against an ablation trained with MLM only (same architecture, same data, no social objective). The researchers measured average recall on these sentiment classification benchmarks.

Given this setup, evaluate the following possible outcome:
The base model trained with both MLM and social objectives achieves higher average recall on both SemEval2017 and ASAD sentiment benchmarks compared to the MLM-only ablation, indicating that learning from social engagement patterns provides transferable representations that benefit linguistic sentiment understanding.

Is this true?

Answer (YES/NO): YES